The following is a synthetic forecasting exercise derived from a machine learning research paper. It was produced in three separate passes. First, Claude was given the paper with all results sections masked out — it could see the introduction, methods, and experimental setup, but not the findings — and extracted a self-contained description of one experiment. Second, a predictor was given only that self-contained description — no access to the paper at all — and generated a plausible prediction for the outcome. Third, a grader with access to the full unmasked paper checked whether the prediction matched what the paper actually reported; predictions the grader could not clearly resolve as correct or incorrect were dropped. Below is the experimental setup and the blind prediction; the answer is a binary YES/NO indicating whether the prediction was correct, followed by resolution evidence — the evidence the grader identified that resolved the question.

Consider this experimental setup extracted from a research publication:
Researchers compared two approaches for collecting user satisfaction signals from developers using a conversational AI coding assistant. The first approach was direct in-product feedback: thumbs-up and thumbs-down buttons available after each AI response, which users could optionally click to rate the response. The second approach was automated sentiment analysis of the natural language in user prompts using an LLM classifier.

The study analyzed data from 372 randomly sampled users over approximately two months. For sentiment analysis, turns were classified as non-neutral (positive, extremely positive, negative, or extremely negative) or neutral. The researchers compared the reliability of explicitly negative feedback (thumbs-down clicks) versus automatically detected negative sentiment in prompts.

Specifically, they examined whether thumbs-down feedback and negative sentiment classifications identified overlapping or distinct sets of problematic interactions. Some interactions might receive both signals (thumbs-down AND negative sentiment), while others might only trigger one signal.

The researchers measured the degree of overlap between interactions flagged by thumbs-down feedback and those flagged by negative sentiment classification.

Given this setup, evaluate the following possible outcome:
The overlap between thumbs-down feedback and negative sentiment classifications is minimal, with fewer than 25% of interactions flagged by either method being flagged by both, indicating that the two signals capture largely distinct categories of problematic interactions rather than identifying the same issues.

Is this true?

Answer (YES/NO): YES